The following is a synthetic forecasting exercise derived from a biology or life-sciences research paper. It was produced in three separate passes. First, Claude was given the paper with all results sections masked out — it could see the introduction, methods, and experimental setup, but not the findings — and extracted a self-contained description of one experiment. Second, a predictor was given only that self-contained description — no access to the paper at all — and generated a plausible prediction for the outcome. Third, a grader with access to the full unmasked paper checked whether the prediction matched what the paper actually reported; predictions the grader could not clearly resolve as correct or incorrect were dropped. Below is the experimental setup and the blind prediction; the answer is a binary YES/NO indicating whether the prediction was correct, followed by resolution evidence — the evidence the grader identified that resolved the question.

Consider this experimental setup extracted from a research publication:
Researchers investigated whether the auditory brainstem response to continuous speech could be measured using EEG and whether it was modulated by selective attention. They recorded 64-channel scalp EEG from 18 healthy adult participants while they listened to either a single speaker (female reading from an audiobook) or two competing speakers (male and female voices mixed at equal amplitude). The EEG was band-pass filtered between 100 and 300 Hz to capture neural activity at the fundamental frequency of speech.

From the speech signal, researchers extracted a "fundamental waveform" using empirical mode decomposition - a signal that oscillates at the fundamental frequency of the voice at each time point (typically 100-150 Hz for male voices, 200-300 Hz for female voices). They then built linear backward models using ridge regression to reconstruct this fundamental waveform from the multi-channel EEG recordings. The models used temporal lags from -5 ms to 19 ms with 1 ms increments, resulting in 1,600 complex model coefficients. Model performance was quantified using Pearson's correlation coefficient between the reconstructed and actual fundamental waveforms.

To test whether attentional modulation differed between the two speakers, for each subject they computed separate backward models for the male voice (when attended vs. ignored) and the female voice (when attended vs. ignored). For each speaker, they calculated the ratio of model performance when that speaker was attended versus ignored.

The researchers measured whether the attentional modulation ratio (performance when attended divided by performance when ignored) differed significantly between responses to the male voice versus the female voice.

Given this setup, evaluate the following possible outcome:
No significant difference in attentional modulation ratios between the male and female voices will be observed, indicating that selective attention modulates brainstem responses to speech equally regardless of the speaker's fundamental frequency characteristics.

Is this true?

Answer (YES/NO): YES